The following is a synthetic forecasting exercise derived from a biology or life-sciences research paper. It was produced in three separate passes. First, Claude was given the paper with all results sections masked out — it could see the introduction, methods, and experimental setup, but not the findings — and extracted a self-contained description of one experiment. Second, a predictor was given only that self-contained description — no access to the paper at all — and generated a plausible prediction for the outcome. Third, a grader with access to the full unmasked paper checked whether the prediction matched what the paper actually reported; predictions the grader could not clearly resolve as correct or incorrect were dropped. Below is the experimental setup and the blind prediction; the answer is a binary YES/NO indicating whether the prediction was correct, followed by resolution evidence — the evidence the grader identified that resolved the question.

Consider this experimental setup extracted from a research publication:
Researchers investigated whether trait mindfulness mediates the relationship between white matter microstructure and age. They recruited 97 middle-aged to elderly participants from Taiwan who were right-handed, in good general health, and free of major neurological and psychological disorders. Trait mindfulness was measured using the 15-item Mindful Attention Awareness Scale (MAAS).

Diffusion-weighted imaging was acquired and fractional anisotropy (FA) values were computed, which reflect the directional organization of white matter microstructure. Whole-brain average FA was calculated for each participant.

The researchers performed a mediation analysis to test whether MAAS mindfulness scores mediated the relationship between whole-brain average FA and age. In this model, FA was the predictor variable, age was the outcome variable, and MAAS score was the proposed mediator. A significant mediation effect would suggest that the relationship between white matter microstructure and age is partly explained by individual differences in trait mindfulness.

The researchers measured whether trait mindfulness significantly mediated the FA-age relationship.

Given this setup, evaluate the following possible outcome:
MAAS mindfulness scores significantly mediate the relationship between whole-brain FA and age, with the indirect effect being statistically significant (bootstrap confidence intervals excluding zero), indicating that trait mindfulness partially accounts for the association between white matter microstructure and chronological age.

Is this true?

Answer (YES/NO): NO